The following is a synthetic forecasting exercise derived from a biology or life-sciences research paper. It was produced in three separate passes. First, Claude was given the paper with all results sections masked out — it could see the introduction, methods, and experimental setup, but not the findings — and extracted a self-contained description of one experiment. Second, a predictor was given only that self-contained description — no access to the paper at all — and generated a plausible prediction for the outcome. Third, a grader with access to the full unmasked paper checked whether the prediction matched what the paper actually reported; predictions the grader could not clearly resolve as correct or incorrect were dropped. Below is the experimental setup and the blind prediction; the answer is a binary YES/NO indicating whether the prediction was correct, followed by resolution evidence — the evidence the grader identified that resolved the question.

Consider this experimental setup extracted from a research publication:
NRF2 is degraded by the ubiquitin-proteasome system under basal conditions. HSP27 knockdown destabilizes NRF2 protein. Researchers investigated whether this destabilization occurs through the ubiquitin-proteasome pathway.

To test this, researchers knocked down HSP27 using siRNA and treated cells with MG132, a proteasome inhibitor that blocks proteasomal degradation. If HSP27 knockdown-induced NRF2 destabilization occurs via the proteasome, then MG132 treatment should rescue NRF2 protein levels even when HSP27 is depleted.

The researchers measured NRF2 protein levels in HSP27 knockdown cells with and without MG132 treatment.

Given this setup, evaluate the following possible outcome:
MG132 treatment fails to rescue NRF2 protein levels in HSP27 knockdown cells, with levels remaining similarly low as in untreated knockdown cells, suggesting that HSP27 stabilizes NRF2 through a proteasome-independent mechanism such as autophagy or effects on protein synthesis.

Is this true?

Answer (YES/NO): NO